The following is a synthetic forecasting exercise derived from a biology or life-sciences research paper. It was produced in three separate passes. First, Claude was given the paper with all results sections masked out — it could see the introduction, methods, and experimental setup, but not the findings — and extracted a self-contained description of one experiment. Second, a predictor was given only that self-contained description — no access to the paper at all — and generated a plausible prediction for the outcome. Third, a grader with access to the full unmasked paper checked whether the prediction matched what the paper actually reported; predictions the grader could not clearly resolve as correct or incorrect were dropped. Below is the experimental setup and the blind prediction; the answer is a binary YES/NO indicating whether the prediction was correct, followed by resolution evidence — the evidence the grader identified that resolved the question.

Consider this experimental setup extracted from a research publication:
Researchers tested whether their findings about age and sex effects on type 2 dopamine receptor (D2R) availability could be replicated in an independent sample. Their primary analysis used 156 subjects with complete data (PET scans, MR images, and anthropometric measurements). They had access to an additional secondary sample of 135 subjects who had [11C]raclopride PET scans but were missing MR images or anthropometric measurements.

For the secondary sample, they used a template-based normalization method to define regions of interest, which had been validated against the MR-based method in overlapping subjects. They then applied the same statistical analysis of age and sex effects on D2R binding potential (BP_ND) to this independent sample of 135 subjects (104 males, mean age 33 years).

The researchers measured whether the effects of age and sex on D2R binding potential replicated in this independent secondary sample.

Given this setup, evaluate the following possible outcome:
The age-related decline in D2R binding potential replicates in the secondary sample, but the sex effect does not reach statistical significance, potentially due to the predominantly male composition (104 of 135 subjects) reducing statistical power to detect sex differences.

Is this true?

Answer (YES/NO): NO